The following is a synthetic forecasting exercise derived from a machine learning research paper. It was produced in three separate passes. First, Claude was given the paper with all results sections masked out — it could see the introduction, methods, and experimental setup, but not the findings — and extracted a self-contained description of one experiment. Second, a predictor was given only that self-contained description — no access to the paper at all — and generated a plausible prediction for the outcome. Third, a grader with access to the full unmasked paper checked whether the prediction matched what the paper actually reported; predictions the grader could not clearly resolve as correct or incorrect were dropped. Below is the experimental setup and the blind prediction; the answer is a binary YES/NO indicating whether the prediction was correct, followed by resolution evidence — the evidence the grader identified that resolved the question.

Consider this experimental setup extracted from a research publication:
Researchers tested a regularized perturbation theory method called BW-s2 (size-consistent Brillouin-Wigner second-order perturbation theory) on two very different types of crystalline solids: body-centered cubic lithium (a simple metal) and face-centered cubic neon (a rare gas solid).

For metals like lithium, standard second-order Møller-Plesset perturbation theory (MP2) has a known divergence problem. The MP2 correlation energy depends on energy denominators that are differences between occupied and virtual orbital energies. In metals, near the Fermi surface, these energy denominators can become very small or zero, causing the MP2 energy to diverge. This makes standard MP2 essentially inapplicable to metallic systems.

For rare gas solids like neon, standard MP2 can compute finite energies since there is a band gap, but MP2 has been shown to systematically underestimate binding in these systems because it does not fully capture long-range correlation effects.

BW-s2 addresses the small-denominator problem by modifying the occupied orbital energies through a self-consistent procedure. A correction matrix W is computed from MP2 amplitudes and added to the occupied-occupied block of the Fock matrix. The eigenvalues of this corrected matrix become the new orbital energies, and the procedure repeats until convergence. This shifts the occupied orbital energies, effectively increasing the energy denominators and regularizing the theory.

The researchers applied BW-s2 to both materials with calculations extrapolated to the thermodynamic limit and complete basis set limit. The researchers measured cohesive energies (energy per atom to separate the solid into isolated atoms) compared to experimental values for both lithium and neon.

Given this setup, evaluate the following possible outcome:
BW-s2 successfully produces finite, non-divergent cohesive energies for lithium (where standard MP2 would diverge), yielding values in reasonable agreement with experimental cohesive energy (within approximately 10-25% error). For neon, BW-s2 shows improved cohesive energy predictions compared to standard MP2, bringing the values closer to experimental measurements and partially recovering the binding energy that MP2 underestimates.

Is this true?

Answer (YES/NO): NO